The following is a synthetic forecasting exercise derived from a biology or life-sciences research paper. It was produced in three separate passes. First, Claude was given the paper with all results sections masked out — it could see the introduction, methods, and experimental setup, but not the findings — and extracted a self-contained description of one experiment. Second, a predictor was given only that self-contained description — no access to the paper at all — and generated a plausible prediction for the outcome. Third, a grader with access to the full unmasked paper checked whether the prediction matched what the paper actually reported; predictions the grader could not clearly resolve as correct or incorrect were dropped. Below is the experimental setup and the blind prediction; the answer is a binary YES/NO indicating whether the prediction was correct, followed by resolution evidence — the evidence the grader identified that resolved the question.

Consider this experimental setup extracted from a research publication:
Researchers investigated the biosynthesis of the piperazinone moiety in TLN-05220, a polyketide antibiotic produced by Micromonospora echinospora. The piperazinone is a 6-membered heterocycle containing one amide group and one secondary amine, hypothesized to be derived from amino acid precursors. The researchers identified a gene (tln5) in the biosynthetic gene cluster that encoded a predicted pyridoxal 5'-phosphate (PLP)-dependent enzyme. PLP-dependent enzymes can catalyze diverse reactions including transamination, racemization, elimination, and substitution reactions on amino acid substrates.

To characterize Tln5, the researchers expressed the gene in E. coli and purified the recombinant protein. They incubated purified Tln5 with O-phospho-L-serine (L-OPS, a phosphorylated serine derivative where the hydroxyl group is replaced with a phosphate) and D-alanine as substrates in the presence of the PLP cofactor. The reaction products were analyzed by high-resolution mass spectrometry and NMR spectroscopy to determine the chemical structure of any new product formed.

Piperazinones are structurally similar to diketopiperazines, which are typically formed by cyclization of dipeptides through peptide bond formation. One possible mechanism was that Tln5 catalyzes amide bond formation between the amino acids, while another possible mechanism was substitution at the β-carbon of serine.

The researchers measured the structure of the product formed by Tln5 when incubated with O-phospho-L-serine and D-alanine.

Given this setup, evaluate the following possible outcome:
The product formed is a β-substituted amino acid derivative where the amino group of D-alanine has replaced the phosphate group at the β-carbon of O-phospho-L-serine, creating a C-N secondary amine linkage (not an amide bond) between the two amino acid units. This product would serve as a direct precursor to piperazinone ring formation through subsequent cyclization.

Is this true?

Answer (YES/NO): YES